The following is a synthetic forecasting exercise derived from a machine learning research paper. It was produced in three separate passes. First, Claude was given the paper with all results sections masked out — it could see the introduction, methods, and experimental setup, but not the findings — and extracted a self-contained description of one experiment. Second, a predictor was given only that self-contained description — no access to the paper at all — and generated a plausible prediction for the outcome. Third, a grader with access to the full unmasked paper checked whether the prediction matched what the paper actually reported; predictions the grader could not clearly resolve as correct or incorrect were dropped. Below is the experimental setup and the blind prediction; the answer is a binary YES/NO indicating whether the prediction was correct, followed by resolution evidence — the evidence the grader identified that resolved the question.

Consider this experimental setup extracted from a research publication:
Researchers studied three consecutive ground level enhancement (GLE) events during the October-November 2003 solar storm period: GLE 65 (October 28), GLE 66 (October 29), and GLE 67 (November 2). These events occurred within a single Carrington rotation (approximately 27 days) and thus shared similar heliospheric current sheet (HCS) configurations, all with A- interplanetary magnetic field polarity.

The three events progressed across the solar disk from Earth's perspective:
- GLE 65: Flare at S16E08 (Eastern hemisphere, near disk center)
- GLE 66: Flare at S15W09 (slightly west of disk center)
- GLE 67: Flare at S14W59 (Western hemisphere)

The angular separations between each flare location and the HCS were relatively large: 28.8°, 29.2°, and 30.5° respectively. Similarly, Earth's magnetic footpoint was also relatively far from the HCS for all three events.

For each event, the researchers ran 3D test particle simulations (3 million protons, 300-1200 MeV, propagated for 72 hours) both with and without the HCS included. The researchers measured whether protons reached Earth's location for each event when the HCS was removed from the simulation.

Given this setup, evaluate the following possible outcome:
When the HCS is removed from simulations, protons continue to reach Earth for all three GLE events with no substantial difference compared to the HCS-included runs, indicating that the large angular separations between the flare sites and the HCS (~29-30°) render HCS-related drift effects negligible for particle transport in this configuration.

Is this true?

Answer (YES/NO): YES